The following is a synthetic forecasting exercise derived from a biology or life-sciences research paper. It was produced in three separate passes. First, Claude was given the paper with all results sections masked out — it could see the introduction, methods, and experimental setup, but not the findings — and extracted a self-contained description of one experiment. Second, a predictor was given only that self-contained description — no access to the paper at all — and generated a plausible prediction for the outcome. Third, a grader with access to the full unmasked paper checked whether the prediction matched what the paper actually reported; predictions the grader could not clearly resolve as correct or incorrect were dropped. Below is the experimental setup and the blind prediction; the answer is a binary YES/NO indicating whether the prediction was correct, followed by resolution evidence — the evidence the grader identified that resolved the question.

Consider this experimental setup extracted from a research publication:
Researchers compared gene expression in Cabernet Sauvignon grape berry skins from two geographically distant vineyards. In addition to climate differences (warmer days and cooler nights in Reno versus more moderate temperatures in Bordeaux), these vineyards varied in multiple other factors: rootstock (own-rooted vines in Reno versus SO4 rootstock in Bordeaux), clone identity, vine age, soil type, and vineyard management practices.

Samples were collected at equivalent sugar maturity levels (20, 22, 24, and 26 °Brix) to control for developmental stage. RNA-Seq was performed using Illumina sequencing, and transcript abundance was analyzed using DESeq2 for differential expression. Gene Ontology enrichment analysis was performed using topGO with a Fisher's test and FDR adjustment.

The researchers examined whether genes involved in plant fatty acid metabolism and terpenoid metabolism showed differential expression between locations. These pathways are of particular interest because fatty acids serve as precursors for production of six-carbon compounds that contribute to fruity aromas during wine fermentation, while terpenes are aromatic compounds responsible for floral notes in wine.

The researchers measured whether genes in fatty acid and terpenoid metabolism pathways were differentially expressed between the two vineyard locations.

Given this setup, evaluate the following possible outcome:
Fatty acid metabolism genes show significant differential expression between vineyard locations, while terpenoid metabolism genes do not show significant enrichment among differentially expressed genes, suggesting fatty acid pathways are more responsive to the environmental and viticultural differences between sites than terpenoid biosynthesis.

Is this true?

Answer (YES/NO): NO